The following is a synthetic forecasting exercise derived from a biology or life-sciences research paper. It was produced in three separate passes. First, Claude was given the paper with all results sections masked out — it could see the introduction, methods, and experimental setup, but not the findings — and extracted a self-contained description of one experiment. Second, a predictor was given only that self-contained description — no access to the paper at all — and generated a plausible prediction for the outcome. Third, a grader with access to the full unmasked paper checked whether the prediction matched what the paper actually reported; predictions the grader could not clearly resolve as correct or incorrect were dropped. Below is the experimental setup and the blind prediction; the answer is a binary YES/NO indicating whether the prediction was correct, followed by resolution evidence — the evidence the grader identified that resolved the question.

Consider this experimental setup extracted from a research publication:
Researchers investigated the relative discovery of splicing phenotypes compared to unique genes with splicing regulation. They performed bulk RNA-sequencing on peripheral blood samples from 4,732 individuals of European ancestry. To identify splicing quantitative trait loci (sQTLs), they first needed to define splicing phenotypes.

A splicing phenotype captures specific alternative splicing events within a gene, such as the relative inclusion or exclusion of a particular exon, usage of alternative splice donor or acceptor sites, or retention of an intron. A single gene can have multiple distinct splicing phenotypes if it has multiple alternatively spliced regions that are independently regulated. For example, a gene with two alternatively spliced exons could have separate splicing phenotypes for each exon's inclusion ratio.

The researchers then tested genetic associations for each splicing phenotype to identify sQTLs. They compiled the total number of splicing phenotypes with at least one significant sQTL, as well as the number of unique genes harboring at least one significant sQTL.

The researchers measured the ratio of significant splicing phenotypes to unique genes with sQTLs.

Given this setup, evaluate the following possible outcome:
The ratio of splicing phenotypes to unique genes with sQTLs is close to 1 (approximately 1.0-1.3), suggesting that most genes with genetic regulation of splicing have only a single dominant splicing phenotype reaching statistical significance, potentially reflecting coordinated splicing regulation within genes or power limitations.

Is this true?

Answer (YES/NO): NO